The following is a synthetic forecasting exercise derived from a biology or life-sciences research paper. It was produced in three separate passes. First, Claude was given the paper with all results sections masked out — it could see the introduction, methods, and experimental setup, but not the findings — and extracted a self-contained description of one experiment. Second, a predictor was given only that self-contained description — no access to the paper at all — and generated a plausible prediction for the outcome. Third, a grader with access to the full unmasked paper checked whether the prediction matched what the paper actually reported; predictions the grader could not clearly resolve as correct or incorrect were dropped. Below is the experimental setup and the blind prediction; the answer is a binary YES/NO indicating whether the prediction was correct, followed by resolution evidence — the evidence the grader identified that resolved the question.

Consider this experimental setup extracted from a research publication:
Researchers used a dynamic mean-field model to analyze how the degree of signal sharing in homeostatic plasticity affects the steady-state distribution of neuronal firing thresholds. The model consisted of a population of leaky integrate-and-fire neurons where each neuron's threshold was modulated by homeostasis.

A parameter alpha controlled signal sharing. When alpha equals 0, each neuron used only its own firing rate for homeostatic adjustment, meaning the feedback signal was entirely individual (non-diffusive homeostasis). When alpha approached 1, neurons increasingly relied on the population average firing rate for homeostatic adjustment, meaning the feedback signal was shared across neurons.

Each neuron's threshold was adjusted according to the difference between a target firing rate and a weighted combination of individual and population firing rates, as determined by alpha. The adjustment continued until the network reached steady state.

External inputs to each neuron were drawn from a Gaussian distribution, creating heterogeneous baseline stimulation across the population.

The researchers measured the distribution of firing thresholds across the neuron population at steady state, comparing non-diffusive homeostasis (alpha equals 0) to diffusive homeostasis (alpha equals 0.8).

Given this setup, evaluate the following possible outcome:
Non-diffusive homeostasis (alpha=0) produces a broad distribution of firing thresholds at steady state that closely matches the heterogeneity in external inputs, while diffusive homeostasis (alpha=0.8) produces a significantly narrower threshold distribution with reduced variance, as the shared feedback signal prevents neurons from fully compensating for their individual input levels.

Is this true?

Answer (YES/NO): YES